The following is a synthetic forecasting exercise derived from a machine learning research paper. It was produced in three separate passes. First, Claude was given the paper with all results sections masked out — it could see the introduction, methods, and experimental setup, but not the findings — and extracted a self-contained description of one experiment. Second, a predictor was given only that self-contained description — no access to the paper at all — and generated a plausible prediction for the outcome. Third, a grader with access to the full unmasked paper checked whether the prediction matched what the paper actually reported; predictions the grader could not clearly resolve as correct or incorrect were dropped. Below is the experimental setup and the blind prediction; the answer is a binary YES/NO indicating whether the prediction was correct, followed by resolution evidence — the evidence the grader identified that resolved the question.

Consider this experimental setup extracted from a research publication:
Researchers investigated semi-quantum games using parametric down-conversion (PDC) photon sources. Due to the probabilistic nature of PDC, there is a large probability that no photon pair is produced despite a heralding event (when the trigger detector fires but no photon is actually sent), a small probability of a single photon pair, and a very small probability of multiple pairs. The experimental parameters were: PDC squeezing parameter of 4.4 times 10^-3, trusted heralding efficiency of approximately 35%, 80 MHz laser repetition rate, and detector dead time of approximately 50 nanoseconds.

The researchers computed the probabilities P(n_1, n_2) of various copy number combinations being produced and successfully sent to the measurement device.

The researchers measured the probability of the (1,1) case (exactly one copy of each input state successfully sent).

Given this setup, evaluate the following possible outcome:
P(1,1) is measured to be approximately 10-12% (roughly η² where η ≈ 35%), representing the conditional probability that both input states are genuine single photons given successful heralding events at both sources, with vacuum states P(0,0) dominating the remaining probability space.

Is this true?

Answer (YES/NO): NO